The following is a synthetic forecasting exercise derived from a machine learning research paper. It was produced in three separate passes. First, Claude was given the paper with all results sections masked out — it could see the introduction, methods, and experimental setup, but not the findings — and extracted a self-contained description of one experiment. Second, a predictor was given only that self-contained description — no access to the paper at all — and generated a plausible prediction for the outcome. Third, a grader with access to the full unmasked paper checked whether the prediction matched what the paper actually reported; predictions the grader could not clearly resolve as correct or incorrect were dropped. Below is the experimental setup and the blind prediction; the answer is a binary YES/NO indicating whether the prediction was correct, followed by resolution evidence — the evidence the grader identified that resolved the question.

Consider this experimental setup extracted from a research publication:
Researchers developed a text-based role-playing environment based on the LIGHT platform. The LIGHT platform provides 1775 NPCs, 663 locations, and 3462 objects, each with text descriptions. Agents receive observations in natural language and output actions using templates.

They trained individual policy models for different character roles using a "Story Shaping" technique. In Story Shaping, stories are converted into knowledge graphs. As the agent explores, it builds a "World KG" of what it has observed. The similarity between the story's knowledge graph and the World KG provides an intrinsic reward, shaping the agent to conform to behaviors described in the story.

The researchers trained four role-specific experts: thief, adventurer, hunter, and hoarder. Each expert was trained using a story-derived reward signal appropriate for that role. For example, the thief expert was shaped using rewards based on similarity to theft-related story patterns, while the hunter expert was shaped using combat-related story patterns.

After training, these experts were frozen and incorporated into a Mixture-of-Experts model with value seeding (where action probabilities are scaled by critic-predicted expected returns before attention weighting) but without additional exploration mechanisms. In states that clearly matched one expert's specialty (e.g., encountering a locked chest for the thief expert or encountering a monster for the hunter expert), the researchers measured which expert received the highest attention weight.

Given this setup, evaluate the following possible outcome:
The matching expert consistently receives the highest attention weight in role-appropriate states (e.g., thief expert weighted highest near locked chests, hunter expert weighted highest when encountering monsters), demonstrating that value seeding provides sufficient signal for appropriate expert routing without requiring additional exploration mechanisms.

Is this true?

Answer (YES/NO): NO